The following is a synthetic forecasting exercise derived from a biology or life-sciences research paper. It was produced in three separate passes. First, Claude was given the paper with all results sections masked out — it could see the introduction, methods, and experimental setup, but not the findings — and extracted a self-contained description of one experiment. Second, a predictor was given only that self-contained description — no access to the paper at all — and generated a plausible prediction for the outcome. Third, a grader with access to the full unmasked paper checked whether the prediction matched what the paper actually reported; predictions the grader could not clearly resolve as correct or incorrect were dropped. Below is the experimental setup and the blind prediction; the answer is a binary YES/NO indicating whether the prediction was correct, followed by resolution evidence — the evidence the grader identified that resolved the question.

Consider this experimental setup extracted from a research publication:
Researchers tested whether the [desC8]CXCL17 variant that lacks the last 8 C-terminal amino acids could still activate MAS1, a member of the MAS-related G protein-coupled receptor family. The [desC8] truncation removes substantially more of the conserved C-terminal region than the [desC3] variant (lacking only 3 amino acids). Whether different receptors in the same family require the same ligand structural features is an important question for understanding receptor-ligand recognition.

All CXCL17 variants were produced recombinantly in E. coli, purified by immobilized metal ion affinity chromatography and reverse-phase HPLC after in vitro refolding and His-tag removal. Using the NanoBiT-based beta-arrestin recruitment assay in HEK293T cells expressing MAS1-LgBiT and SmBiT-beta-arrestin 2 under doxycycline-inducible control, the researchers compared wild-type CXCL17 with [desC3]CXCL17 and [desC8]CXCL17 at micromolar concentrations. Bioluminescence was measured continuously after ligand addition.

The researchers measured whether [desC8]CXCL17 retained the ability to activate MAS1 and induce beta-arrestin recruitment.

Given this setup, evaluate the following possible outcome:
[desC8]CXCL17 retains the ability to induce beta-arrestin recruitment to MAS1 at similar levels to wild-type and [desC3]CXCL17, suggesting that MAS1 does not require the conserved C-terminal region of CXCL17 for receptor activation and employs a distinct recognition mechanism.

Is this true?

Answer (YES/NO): YES